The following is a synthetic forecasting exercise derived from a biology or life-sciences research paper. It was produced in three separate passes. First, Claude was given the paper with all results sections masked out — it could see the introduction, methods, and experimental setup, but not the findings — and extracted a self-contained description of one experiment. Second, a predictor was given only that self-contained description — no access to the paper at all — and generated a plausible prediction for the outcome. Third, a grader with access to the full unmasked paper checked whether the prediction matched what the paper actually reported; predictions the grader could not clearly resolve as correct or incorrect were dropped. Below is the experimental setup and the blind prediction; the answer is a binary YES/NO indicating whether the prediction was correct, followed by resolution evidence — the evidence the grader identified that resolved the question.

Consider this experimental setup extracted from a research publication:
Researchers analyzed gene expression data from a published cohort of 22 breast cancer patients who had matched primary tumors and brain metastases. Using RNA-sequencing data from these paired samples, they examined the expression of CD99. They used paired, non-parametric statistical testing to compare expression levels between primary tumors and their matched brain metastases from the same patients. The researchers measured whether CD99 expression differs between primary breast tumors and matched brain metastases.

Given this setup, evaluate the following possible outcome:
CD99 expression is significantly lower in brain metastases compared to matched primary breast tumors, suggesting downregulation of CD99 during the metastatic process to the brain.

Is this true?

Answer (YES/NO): YES